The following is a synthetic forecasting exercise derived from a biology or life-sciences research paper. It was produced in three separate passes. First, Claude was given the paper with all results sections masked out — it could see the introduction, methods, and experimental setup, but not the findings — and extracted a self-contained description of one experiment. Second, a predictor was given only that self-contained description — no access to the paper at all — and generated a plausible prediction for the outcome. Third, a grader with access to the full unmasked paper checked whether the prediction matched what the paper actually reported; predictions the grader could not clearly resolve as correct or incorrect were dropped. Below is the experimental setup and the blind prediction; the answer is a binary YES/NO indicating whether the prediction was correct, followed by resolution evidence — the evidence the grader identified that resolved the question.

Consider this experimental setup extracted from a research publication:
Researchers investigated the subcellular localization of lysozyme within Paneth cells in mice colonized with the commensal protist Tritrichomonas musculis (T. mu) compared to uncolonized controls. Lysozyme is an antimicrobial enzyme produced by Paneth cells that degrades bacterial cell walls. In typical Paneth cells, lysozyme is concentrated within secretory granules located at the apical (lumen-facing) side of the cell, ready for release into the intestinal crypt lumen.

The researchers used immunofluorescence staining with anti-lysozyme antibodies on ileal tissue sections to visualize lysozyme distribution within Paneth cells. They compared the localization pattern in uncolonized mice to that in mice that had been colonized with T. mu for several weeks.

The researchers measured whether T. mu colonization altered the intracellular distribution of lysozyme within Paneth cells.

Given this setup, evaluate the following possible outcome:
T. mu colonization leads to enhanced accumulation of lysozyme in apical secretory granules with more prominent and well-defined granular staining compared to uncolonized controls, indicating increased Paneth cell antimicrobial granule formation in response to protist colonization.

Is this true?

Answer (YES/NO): NO